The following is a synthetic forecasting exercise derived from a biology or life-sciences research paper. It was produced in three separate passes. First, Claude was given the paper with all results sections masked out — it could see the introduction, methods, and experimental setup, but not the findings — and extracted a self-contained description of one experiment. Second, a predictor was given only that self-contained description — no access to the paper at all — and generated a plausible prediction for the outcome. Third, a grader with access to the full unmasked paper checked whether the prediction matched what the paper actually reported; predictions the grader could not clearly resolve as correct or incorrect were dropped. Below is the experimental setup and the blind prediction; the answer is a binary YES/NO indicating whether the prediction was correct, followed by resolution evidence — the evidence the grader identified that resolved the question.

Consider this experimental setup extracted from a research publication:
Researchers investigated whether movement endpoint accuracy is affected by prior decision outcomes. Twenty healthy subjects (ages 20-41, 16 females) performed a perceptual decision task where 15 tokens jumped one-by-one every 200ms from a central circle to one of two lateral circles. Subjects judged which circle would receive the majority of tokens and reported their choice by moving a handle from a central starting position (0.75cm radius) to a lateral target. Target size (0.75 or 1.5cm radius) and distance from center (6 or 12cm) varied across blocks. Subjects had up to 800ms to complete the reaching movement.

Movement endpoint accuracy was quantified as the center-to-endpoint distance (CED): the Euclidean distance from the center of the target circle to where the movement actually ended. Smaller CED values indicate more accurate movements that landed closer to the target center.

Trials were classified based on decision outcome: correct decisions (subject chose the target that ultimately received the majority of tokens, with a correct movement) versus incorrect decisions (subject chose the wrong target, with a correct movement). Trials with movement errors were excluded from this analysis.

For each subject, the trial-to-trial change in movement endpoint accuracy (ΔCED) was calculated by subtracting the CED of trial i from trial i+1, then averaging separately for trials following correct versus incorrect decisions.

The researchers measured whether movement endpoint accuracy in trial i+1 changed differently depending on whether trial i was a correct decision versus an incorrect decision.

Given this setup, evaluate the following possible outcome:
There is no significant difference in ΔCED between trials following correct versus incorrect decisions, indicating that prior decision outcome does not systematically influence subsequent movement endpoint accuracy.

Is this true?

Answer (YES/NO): YES